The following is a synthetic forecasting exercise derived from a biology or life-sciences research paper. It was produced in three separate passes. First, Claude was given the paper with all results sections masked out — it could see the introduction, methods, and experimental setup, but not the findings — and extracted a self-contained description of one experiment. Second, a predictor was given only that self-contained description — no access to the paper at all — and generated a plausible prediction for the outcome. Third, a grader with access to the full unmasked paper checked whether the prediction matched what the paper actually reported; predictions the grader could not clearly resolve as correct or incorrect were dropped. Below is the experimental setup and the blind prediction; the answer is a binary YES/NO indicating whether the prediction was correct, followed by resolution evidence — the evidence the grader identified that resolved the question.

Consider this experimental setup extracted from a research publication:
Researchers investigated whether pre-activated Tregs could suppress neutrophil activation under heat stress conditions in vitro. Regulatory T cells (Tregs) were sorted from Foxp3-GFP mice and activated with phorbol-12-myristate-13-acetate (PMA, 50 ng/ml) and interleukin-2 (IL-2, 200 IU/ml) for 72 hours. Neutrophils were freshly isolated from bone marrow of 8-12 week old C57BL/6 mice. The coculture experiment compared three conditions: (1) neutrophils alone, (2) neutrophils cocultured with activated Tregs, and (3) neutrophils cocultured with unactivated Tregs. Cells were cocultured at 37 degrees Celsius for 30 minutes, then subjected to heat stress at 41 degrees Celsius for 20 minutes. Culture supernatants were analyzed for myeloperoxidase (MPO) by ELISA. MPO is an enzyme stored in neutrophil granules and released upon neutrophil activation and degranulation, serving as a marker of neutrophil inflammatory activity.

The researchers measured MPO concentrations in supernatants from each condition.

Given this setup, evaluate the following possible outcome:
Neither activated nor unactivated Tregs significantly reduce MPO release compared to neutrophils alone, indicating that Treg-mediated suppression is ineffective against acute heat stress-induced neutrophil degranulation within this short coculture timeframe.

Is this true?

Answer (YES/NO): NO